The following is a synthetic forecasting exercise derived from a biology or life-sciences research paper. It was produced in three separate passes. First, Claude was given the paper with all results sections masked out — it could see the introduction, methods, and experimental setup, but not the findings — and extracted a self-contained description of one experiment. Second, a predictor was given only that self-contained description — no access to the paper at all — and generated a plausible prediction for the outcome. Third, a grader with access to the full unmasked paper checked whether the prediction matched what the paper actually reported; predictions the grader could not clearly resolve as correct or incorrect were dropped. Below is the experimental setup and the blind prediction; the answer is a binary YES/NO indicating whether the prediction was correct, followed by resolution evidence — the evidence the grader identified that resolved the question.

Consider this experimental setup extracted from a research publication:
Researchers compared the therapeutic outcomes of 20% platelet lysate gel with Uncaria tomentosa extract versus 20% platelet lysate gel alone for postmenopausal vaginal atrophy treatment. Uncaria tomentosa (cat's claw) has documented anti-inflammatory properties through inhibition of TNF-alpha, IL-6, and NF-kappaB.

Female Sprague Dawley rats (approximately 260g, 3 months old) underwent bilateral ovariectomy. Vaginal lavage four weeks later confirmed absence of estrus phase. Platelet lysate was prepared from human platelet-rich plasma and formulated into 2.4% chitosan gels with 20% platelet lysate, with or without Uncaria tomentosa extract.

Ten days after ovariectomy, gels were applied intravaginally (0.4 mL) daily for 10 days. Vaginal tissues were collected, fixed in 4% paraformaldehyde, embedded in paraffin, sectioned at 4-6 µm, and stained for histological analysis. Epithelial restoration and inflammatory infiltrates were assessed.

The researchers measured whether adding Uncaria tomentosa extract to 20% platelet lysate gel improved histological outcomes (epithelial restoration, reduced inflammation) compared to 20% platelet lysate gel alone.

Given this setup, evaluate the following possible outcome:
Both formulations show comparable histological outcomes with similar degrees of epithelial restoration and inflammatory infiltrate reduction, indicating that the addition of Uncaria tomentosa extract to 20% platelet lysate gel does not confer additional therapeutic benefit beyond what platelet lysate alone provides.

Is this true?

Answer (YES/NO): YES